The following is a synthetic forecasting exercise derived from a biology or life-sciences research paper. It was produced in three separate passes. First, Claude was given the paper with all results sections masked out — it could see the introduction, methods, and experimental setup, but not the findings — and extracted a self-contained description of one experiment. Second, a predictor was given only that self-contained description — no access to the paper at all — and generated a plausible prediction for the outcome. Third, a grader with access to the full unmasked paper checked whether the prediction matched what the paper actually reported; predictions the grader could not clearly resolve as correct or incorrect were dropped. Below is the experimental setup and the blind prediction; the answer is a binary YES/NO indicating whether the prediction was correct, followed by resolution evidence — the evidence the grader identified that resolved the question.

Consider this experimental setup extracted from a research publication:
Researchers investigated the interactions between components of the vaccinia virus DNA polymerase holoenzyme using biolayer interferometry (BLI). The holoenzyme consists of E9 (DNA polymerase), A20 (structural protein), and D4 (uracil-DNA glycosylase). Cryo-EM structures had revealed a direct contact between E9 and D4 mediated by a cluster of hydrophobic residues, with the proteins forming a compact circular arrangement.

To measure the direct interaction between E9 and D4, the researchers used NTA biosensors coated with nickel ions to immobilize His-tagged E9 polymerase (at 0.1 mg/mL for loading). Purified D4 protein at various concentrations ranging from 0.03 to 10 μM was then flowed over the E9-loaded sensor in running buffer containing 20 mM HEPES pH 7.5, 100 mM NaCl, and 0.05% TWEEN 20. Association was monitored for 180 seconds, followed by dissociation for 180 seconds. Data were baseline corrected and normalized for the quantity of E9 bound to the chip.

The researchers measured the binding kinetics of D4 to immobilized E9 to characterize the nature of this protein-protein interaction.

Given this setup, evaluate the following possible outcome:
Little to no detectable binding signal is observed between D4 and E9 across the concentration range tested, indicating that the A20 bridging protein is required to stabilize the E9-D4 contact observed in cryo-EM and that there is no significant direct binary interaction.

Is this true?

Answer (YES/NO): YES